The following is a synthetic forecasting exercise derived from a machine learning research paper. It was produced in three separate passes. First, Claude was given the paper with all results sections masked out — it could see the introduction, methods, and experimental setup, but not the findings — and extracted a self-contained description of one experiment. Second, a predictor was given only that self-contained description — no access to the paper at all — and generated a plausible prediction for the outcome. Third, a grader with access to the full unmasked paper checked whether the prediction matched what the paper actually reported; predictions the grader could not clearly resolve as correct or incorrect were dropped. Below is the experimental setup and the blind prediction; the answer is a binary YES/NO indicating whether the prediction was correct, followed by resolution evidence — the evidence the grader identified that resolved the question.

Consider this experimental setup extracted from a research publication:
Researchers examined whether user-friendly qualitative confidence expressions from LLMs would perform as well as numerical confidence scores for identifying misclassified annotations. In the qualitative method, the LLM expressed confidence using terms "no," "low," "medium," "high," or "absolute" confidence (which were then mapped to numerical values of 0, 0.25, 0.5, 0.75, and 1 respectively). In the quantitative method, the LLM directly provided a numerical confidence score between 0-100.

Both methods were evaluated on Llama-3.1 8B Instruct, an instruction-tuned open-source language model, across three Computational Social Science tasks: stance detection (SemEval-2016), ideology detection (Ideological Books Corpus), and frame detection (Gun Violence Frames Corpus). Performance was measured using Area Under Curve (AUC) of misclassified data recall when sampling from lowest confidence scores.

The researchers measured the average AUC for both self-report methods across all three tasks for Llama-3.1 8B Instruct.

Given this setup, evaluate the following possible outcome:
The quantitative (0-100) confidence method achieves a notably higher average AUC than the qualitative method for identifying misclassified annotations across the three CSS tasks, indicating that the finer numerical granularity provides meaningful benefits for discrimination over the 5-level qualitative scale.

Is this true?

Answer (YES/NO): NO